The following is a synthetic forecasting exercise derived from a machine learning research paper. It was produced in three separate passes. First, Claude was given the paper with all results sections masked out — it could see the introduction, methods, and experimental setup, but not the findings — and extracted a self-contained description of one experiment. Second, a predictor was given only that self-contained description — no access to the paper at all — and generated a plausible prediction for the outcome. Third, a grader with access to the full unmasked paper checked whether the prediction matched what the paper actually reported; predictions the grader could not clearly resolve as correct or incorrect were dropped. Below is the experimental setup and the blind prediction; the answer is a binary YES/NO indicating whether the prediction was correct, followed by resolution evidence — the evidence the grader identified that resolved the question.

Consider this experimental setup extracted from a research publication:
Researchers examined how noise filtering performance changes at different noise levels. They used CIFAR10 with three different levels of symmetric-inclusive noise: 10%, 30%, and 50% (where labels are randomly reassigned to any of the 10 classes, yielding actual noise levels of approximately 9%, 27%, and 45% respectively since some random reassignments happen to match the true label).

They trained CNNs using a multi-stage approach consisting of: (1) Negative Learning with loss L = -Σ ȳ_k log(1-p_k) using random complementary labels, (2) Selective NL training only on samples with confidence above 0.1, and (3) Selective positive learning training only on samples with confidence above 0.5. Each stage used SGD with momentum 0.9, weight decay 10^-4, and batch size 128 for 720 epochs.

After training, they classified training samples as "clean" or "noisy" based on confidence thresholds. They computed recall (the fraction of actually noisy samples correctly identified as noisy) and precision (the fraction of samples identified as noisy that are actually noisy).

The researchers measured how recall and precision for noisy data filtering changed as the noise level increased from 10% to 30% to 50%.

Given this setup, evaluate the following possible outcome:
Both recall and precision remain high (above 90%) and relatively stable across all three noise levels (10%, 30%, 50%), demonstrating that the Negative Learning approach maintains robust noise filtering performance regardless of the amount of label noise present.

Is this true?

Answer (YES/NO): NO